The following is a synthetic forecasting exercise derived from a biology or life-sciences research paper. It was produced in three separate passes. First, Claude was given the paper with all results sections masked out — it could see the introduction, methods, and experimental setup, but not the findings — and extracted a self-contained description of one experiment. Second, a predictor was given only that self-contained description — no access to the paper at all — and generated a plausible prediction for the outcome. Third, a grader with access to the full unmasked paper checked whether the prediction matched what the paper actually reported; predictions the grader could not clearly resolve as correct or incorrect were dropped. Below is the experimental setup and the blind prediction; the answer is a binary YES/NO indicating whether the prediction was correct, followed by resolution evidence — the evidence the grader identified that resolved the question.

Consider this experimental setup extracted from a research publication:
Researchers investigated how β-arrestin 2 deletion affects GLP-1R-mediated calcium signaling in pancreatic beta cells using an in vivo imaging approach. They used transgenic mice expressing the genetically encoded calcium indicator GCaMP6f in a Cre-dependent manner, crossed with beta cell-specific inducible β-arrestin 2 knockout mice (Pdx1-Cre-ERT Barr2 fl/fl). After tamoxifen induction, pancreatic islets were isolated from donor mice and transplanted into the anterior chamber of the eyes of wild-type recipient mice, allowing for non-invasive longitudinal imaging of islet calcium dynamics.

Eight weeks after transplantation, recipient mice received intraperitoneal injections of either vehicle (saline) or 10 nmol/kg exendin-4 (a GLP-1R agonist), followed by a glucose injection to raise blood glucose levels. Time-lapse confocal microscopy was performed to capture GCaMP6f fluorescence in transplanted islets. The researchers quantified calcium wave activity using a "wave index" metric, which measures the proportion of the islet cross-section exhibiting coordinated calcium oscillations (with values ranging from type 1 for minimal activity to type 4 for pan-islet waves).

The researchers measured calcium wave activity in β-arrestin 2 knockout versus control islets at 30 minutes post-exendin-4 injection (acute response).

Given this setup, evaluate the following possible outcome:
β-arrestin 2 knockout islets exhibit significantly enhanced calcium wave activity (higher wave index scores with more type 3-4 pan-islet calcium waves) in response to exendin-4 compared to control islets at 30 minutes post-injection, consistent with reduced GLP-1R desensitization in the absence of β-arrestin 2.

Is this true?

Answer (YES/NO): NO